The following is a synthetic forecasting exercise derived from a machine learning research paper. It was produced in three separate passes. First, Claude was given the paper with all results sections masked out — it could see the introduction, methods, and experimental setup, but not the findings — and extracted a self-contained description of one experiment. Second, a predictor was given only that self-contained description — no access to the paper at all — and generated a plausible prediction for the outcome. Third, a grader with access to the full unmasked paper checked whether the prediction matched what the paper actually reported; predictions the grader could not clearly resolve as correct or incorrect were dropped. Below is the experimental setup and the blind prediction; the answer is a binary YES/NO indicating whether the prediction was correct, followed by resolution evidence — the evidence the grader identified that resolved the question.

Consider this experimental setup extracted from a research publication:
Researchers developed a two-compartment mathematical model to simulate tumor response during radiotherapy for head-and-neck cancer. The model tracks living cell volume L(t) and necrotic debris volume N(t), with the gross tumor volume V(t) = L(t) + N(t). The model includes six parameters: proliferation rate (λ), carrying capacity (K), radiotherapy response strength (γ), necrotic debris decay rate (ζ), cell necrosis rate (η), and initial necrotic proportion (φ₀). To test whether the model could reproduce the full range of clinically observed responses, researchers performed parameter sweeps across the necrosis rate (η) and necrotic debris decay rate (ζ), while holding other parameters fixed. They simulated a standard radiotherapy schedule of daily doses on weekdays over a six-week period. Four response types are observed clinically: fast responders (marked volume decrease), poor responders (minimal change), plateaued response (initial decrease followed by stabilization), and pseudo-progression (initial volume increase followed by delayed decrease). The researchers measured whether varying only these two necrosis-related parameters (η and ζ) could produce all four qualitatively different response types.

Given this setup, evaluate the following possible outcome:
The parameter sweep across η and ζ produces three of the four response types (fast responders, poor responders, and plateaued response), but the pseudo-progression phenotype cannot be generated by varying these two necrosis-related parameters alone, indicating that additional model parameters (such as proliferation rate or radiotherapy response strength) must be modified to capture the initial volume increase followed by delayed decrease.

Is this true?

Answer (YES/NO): NO